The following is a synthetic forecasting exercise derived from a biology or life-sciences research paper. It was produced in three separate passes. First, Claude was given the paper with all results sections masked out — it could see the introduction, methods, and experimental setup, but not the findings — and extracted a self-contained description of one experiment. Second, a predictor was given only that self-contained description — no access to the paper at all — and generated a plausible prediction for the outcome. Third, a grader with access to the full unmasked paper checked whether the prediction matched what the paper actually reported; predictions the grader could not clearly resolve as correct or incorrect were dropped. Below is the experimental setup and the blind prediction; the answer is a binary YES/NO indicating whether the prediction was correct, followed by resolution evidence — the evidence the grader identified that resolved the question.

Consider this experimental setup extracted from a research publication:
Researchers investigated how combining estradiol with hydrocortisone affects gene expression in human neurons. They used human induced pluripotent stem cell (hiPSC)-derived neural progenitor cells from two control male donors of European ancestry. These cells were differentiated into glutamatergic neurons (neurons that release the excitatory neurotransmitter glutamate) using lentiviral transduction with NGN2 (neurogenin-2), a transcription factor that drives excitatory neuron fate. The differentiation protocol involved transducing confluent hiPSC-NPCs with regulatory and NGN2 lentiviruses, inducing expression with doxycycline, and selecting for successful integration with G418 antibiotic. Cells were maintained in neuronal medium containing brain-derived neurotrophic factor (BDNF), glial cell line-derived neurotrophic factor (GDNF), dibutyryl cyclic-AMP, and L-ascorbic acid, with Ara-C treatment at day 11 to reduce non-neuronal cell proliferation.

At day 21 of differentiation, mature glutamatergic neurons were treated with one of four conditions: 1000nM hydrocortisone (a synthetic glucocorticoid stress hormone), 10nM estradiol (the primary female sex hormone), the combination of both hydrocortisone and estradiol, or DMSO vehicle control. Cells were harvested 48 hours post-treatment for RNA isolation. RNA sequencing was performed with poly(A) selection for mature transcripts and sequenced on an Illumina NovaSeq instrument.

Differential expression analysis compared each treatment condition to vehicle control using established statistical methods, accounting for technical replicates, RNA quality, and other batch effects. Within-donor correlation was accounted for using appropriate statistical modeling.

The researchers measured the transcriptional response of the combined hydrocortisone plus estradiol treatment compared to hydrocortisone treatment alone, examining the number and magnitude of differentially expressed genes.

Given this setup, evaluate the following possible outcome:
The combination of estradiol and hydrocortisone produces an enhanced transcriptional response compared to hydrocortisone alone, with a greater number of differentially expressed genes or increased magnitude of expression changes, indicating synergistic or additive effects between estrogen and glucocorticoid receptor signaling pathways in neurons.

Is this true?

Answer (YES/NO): NO